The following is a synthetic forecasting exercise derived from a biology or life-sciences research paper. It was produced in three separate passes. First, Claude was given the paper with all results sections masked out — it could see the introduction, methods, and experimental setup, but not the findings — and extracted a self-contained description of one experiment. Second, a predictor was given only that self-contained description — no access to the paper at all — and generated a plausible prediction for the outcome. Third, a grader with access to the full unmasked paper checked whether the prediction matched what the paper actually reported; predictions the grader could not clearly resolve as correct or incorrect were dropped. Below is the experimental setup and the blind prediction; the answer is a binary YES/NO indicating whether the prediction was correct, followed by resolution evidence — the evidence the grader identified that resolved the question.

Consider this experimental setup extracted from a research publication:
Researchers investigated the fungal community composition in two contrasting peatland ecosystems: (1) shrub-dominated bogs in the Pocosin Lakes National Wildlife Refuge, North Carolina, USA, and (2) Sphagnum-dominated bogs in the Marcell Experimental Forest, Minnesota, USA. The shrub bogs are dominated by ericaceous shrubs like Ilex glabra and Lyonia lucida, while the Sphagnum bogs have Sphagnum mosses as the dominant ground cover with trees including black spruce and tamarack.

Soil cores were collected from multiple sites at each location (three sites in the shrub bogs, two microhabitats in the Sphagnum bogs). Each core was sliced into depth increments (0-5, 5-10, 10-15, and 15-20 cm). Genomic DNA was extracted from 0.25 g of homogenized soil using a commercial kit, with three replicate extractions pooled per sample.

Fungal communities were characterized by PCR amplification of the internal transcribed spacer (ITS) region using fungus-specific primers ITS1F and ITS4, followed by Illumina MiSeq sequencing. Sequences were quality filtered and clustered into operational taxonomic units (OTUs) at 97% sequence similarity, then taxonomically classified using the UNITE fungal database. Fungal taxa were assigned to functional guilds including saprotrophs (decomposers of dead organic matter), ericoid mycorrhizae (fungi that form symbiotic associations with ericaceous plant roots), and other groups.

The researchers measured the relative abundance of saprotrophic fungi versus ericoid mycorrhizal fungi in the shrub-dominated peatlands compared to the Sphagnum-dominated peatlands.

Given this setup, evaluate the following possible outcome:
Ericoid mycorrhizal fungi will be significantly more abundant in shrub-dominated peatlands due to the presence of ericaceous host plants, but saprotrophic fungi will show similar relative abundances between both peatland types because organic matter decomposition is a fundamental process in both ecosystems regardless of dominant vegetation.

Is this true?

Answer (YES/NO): NO